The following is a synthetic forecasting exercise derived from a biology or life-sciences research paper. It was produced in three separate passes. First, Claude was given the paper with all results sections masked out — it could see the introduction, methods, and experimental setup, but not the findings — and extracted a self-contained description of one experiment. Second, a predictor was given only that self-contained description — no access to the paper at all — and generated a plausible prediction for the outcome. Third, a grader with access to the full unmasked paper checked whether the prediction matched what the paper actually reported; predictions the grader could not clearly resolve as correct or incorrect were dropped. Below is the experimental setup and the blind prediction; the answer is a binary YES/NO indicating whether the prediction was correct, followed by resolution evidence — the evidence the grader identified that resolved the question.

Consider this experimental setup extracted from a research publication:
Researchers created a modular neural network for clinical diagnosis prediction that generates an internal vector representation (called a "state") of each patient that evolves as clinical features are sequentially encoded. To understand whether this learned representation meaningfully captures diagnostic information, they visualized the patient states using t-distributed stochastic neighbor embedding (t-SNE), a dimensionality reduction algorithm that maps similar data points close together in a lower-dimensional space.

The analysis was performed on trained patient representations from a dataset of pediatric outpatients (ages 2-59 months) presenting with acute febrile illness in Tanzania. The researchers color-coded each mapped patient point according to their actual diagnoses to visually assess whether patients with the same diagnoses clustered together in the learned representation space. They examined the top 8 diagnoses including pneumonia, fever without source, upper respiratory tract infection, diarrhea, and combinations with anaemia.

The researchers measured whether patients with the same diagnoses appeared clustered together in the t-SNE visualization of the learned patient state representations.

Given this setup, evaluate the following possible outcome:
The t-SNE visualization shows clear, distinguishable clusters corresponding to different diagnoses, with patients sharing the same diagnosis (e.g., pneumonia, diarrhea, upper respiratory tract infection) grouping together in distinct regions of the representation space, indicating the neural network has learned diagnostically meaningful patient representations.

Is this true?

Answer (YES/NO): YES